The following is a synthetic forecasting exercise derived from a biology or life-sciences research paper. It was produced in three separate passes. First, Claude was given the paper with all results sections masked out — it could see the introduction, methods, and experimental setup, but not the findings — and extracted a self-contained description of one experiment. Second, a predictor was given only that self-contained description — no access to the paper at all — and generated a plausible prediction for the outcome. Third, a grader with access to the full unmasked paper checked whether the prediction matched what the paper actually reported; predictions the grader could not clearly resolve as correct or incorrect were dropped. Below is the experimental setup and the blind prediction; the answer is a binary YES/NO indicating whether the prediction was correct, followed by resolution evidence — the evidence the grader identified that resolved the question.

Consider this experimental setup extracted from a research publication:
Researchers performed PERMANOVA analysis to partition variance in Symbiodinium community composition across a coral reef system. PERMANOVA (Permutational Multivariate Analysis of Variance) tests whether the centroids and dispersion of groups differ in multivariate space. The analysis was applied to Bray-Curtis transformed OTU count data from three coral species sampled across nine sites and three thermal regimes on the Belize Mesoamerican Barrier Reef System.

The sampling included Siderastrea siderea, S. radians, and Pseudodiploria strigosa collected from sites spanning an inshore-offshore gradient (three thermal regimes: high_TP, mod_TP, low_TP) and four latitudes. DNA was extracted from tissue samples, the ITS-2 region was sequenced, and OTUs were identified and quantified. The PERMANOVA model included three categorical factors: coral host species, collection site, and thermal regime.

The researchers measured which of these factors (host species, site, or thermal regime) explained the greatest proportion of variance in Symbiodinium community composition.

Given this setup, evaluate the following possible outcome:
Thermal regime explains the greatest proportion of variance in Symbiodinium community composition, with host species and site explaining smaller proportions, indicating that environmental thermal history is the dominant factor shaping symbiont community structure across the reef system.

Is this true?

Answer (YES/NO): NO